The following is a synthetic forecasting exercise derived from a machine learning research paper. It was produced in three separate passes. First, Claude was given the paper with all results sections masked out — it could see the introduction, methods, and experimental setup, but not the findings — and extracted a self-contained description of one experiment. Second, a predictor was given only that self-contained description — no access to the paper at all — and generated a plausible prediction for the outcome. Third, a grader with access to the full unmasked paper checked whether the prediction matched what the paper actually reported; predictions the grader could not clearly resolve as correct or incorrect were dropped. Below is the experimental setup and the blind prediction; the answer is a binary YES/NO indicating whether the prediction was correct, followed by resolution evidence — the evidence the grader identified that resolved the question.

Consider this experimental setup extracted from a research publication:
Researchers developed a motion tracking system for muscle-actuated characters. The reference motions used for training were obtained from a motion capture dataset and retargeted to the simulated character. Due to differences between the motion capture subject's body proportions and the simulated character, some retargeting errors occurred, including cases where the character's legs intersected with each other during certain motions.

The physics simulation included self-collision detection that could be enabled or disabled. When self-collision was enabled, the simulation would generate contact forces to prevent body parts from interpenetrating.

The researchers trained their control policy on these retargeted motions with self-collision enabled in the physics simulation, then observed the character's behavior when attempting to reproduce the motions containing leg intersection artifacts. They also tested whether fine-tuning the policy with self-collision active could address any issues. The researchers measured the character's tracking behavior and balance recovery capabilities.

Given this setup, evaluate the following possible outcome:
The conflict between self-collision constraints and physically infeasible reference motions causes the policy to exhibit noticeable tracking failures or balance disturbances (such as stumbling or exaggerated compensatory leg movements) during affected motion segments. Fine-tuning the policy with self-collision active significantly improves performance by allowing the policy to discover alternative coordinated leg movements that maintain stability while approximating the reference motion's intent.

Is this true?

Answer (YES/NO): NO